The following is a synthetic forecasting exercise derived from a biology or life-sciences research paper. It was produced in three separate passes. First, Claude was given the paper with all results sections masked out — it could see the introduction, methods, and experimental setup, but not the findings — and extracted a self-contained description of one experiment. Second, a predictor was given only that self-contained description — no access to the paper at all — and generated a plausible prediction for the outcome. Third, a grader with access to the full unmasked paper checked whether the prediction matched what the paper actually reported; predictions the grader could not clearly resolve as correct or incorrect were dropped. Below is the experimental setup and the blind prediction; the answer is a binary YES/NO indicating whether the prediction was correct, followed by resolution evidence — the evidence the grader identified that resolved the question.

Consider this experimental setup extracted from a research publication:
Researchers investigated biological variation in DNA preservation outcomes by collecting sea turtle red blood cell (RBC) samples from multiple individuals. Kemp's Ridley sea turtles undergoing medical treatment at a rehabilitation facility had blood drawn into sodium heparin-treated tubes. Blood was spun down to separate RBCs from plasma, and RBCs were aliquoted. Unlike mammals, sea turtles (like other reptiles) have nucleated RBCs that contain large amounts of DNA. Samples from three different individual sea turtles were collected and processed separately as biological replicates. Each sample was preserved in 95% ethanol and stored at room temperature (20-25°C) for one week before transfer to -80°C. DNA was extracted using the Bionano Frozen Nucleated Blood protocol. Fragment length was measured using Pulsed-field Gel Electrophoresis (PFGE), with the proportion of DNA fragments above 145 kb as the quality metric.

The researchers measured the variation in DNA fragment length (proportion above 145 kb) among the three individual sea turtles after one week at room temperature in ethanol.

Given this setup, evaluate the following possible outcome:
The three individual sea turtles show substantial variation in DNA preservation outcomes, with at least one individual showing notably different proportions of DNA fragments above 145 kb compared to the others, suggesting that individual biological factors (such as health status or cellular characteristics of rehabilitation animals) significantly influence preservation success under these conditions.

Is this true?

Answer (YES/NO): NO